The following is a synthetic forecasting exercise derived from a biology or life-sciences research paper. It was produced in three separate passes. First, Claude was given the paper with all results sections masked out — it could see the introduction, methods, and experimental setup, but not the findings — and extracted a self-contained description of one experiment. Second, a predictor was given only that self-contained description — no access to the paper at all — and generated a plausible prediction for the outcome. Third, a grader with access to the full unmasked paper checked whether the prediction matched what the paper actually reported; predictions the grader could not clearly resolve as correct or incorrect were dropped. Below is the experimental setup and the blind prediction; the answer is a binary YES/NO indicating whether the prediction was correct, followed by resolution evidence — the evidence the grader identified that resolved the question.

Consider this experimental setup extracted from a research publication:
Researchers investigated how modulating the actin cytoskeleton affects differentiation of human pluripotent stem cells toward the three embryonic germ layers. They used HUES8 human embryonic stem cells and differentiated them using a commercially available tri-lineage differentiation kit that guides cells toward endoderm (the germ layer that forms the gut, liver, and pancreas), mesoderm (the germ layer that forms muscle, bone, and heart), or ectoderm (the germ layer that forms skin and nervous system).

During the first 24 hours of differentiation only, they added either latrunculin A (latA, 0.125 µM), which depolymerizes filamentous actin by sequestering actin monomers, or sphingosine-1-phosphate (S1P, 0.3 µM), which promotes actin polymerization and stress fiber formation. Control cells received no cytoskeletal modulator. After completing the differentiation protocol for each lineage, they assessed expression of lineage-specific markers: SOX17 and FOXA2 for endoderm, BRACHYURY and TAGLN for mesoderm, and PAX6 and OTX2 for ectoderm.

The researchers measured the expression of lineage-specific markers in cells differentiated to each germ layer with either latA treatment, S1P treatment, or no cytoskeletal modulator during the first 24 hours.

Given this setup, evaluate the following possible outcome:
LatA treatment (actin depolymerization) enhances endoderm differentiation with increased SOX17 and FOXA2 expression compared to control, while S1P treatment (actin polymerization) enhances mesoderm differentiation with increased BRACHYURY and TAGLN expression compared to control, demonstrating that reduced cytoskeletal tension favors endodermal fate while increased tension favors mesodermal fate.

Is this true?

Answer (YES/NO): NO